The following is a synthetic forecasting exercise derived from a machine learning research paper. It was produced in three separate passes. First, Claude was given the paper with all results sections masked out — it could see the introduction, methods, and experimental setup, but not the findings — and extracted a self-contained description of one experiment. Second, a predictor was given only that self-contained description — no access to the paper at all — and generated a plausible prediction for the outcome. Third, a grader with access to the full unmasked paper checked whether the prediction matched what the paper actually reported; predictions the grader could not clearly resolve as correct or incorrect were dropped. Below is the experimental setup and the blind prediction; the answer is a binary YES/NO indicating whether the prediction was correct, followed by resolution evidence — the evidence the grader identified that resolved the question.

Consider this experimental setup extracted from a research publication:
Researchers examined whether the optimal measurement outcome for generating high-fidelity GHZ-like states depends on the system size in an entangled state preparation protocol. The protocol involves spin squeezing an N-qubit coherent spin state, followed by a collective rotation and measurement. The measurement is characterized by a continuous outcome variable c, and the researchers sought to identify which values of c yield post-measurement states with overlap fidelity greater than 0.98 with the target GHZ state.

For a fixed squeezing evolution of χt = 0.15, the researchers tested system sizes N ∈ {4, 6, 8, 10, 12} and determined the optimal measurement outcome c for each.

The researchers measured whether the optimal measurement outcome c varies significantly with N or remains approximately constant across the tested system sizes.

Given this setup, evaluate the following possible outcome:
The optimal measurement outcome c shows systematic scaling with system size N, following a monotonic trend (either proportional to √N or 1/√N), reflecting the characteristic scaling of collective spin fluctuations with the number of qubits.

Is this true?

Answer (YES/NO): NO